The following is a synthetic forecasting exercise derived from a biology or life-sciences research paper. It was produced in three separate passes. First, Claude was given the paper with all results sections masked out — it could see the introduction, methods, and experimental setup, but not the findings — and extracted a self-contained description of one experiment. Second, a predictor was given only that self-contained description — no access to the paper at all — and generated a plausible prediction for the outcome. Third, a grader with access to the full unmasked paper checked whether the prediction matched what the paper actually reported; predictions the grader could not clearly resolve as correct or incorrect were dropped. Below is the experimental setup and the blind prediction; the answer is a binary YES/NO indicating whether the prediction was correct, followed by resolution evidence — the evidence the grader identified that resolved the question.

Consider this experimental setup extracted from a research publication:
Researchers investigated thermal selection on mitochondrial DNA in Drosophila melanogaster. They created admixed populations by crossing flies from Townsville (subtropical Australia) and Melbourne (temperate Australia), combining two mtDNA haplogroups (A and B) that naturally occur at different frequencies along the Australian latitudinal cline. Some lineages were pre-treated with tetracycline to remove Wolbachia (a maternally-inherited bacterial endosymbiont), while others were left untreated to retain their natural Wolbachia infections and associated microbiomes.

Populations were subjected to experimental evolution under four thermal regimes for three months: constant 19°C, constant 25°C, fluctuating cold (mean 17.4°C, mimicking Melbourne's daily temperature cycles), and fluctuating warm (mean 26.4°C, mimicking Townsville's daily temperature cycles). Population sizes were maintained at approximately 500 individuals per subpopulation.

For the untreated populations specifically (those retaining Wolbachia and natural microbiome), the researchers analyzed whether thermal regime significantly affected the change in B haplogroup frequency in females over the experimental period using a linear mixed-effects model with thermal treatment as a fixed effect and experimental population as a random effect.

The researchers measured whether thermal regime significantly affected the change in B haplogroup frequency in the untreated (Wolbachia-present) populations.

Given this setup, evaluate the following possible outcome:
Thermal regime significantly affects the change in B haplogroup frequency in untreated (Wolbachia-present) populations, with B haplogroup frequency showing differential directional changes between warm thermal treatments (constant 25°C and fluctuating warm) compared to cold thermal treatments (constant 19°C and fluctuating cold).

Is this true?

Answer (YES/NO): NO